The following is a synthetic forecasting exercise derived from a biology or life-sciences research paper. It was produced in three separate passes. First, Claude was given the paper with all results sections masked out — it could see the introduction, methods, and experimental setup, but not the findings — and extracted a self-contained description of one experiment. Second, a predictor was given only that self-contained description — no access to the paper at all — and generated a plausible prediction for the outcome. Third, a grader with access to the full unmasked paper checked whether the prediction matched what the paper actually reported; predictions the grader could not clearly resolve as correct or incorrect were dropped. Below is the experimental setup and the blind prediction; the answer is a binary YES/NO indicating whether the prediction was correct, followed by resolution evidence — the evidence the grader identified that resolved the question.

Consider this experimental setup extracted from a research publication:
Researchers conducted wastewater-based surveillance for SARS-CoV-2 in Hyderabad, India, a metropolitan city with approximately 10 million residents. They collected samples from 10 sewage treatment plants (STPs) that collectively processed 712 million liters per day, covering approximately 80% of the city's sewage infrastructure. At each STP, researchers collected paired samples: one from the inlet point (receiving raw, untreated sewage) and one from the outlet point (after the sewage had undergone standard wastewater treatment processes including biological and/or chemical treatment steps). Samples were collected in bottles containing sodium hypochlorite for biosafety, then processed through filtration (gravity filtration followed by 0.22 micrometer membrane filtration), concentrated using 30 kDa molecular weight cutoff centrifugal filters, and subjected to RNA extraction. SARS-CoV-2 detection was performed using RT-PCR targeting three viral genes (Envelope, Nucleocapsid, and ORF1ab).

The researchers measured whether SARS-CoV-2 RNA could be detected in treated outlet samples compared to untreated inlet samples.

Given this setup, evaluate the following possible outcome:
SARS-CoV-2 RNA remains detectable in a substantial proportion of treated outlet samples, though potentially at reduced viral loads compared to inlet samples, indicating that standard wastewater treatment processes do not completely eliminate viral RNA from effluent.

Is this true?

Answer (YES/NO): NO